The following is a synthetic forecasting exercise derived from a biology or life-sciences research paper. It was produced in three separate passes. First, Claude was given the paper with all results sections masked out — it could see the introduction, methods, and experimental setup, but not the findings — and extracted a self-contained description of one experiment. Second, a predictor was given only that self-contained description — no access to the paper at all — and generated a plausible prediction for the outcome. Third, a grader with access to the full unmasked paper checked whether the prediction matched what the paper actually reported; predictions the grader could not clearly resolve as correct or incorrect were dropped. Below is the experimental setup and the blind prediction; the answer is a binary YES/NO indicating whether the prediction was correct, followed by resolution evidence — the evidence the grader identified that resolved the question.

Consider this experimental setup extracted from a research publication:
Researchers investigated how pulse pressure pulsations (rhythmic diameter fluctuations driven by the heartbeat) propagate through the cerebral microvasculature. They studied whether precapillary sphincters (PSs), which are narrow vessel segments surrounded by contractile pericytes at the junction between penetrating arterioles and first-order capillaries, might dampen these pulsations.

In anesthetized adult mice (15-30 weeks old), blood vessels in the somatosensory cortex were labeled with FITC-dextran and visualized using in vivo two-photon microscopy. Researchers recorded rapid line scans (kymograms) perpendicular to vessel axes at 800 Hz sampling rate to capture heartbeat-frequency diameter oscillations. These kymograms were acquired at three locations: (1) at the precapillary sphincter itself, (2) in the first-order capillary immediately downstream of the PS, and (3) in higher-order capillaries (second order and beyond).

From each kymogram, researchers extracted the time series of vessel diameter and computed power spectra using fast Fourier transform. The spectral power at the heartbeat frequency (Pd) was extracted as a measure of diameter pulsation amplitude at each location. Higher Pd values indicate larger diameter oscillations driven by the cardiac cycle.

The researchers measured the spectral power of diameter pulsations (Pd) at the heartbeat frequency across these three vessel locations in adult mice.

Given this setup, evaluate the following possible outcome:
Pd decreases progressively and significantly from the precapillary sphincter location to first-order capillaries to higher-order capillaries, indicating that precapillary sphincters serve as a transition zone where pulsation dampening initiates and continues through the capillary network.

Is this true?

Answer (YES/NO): NO